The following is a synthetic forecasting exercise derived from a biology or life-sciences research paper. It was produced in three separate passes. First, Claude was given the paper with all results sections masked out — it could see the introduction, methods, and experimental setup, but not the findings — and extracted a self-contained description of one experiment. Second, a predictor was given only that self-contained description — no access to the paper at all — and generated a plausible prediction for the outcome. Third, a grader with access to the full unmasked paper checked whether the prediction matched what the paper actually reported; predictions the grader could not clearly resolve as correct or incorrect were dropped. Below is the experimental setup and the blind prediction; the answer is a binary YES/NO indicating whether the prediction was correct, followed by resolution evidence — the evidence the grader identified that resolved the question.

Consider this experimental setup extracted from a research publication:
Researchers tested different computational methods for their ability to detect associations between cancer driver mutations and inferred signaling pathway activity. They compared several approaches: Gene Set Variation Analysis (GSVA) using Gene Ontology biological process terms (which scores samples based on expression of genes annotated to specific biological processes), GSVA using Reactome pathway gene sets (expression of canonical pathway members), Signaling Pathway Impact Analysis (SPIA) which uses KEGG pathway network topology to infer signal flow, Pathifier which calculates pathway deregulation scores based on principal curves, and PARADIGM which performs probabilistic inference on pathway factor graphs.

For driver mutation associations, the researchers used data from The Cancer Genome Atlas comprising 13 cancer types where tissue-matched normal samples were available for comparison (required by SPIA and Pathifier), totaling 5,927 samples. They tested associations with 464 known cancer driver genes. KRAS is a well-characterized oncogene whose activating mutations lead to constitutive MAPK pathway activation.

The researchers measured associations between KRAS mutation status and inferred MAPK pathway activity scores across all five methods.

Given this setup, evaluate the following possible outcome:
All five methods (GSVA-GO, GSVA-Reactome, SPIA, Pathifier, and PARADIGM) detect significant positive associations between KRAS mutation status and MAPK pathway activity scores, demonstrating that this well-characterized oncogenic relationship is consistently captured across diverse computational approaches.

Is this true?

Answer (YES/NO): NO